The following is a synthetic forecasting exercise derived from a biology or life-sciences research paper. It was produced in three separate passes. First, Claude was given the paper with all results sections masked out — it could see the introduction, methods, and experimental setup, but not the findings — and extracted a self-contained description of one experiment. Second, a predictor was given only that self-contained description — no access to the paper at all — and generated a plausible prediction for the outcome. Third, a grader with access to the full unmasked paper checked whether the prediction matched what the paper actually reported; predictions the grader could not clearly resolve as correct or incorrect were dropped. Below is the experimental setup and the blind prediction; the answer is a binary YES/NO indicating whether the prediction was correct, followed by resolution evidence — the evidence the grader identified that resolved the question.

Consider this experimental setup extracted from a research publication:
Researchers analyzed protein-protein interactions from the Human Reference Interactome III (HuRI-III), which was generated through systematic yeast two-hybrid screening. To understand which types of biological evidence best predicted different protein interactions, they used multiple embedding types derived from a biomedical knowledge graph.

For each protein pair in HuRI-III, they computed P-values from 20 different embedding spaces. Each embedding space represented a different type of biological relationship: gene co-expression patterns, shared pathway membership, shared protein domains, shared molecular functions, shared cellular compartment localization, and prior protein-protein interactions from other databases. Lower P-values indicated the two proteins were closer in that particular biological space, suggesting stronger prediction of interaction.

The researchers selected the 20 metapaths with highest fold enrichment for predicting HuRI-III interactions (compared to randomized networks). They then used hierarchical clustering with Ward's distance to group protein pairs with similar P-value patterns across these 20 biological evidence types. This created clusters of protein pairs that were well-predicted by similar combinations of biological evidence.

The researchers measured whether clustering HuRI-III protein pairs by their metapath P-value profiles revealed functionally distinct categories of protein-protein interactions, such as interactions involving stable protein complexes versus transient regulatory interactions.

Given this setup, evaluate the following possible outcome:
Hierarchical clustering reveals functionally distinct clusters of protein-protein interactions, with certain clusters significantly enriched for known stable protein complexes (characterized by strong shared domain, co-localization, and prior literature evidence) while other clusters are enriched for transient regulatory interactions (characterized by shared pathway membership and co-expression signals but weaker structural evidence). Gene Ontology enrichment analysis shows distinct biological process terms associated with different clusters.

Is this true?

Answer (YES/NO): NO